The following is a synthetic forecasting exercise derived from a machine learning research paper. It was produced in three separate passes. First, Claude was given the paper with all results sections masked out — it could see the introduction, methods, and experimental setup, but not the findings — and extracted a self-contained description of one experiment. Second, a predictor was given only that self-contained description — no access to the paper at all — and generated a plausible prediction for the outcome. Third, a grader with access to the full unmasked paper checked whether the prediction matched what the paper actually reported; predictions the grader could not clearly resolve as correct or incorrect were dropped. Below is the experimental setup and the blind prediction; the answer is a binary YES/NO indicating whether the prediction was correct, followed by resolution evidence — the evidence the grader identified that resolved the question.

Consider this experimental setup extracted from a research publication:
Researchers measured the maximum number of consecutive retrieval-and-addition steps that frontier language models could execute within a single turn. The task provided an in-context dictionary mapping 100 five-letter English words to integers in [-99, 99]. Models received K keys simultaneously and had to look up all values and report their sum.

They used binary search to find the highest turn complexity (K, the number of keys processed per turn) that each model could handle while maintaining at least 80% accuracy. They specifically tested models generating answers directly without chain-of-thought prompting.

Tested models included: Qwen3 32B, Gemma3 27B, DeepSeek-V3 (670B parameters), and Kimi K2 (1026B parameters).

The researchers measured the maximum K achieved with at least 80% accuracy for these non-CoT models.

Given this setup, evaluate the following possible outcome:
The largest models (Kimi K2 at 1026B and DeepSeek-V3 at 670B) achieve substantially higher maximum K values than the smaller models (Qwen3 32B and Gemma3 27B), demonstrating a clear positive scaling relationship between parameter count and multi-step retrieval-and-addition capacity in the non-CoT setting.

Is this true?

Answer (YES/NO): NO